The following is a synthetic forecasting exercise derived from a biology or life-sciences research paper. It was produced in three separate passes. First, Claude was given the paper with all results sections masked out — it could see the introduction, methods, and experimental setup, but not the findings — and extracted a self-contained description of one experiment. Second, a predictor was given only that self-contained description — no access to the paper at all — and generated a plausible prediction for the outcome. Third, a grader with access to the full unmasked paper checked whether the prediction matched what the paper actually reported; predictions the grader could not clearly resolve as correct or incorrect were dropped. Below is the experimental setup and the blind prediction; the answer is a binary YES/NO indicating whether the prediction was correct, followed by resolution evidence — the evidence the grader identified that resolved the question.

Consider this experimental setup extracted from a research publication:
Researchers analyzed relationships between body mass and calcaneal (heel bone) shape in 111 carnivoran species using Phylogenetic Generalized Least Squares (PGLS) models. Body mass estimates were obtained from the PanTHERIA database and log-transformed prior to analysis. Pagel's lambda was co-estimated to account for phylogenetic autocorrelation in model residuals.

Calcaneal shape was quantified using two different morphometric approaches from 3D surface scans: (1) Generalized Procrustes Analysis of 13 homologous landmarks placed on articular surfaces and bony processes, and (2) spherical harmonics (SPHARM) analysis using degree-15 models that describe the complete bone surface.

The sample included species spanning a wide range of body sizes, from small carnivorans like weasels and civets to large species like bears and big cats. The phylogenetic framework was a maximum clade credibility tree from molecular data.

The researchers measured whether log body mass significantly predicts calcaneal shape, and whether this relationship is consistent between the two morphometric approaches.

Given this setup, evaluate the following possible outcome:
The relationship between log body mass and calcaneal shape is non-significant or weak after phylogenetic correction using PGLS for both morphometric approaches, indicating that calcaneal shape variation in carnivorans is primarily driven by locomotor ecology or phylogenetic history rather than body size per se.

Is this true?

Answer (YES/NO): NO